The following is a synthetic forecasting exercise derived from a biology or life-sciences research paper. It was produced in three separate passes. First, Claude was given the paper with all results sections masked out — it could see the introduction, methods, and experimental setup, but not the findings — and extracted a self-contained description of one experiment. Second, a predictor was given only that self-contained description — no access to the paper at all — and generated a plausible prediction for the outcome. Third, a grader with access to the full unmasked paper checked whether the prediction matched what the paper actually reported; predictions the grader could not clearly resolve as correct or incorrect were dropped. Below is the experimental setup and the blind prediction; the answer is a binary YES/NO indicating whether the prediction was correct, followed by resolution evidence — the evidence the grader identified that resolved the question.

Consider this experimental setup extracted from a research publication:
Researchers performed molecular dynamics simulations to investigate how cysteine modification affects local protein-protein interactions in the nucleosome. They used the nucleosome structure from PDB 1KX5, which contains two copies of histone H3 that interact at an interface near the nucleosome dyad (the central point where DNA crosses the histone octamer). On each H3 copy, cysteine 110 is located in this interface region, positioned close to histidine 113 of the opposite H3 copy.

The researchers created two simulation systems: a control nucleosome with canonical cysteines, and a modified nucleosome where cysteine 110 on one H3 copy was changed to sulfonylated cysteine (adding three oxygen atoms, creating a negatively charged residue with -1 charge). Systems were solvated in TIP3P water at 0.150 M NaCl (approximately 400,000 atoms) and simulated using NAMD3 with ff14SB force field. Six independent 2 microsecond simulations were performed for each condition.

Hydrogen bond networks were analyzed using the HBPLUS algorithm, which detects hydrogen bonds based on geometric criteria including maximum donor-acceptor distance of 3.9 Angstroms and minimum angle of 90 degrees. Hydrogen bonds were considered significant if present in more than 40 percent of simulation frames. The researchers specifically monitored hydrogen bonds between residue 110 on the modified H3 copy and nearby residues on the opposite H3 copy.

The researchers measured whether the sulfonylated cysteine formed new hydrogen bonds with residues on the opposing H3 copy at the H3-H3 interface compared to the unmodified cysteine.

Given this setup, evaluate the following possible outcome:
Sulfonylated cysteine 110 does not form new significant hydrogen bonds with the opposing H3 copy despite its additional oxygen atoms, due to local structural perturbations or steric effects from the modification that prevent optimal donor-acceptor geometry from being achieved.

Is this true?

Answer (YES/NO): NO